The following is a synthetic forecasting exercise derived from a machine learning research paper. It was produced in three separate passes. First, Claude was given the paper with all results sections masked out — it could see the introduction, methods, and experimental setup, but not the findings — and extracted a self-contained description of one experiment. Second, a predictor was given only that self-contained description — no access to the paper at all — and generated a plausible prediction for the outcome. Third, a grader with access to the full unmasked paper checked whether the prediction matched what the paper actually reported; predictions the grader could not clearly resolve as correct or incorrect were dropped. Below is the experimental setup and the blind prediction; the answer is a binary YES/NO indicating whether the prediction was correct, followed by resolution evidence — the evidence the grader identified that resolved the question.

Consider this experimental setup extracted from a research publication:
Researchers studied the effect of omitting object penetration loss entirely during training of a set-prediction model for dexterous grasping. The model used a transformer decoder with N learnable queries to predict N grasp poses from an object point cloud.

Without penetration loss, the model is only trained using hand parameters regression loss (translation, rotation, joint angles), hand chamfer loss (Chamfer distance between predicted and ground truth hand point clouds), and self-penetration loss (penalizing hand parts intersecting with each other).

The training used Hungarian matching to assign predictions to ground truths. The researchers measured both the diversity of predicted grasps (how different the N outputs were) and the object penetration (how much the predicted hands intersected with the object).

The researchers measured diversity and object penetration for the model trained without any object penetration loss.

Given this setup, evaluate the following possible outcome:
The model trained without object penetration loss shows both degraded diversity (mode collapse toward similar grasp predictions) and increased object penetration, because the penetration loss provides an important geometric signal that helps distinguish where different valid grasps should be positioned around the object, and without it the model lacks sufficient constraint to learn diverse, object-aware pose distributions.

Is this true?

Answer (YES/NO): NO